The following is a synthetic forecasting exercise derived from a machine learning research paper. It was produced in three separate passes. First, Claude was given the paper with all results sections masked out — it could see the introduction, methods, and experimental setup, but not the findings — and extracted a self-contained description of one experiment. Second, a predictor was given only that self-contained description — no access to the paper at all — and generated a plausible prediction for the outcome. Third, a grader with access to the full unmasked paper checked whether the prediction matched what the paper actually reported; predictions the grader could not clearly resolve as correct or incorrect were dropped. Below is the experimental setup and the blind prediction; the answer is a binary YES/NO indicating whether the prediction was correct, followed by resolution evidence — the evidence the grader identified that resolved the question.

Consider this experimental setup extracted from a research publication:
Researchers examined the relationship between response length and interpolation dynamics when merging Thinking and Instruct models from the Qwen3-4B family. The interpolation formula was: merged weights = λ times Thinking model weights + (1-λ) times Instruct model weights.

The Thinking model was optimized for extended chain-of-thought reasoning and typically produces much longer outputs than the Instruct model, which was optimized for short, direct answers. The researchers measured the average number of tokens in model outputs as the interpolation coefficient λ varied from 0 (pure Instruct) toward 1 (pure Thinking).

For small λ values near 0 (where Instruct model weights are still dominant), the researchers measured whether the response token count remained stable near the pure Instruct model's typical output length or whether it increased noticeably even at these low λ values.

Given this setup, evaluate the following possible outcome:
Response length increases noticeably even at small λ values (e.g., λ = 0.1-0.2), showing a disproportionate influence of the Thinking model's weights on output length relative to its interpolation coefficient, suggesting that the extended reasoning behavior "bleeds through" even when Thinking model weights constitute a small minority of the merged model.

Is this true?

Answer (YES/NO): YES